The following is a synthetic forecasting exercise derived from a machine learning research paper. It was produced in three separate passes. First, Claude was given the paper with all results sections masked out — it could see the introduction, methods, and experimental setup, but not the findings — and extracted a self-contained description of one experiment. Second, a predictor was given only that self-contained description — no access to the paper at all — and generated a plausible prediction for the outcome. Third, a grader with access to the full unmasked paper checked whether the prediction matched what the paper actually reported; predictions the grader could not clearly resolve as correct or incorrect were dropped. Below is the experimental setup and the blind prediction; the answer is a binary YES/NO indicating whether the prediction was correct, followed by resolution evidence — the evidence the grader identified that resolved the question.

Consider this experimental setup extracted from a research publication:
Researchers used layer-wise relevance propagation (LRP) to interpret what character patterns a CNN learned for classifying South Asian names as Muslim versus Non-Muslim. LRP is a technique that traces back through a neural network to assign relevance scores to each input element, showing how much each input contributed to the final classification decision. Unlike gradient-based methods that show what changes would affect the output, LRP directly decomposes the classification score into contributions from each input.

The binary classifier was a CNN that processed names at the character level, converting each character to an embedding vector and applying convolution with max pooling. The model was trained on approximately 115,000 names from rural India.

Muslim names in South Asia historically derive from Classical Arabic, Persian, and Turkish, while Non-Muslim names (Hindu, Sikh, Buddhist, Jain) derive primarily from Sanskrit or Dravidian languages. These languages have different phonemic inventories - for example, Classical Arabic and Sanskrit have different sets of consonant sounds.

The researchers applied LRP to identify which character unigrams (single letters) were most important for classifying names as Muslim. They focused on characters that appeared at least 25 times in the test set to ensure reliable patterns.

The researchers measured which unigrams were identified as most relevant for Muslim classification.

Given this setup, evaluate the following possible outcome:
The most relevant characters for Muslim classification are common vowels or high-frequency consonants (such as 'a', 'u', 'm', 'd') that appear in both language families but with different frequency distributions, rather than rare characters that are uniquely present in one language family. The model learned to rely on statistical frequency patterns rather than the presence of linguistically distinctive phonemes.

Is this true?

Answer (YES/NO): NO